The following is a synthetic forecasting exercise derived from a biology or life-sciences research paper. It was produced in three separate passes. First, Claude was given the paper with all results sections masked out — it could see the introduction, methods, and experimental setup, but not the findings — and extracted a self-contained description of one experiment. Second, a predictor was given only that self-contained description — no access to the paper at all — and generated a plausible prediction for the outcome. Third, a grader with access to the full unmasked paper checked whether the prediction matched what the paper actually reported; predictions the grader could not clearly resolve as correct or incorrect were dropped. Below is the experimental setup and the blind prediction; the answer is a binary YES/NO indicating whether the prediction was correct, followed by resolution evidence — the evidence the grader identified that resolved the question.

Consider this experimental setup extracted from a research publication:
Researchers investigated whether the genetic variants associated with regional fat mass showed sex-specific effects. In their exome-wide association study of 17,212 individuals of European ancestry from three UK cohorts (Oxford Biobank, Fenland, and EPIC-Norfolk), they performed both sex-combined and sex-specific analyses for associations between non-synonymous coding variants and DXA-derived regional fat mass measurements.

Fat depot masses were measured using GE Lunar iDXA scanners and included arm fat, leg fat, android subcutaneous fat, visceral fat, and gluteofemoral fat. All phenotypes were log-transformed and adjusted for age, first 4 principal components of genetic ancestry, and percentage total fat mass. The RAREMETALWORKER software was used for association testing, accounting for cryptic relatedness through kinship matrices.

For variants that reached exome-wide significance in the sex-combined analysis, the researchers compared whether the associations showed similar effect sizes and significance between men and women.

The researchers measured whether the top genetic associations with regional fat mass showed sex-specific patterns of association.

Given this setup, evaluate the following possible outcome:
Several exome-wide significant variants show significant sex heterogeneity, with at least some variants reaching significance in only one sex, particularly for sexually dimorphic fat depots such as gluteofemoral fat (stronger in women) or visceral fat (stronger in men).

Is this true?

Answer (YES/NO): NO